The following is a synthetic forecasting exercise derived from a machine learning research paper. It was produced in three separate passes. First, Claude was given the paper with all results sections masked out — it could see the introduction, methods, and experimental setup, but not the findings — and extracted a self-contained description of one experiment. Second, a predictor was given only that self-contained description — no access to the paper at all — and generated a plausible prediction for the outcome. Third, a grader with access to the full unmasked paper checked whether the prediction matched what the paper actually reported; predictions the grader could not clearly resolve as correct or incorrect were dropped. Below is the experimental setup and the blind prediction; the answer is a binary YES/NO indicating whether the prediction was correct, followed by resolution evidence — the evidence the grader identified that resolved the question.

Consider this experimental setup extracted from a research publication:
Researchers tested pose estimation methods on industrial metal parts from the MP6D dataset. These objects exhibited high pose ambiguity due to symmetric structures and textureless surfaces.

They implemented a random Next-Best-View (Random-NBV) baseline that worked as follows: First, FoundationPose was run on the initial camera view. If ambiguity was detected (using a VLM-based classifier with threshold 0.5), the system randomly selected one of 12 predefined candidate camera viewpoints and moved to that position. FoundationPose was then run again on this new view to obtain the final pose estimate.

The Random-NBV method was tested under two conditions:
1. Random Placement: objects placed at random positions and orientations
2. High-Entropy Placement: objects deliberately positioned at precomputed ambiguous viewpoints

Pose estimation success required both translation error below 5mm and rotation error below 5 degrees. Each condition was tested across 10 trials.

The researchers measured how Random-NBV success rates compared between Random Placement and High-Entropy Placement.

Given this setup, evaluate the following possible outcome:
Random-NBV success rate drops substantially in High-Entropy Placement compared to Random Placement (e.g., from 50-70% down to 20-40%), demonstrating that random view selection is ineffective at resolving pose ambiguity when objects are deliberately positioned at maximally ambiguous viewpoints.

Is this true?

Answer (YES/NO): NO